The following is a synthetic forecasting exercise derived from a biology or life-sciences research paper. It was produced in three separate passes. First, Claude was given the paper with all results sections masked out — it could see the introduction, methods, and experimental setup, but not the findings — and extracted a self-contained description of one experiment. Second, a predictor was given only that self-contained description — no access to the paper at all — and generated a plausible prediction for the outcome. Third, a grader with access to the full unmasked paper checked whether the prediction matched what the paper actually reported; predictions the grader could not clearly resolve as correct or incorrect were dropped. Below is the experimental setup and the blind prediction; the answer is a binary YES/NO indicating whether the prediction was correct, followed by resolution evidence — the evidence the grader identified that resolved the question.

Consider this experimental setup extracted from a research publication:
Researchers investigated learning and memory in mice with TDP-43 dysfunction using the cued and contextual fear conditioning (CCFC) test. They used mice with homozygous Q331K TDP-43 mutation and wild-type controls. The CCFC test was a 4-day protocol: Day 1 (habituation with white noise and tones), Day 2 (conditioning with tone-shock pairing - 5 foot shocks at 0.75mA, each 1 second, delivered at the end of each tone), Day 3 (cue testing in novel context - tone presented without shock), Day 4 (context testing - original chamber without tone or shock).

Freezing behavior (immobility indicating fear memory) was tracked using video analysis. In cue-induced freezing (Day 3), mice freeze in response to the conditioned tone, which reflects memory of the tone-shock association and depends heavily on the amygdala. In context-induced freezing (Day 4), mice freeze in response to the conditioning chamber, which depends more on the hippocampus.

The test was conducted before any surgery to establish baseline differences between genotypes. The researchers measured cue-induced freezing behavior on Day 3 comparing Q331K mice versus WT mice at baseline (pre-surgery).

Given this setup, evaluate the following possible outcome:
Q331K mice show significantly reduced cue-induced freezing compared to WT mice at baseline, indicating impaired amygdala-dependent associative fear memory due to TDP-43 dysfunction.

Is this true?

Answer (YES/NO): YES